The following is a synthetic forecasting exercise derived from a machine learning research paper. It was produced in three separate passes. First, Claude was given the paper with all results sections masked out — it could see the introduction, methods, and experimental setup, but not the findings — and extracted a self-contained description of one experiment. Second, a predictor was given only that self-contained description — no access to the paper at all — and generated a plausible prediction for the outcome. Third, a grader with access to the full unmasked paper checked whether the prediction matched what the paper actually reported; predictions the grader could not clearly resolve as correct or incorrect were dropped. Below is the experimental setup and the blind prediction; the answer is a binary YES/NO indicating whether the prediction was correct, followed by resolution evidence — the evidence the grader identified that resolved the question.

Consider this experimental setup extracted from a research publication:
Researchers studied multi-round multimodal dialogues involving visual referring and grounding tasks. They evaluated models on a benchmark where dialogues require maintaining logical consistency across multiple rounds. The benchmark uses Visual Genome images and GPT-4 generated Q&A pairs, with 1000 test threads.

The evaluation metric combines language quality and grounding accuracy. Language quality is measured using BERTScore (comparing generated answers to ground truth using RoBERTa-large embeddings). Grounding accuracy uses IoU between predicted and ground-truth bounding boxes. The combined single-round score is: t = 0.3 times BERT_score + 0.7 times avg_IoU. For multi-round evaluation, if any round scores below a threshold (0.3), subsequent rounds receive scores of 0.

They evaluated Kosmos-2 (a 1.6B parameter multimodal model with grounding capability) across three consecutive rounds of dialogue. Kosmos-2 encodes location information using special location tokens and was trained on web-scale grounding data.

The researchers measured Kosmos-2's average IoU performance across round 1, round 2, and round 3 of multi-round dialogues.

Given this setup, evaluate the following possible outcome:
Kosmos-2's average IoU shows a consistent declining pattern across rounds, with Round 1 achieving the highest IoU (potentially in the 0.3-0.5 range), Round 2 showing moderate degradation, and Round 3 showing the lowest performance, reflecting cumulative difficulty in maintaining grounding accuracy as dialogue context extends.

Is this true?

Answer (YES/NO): NO